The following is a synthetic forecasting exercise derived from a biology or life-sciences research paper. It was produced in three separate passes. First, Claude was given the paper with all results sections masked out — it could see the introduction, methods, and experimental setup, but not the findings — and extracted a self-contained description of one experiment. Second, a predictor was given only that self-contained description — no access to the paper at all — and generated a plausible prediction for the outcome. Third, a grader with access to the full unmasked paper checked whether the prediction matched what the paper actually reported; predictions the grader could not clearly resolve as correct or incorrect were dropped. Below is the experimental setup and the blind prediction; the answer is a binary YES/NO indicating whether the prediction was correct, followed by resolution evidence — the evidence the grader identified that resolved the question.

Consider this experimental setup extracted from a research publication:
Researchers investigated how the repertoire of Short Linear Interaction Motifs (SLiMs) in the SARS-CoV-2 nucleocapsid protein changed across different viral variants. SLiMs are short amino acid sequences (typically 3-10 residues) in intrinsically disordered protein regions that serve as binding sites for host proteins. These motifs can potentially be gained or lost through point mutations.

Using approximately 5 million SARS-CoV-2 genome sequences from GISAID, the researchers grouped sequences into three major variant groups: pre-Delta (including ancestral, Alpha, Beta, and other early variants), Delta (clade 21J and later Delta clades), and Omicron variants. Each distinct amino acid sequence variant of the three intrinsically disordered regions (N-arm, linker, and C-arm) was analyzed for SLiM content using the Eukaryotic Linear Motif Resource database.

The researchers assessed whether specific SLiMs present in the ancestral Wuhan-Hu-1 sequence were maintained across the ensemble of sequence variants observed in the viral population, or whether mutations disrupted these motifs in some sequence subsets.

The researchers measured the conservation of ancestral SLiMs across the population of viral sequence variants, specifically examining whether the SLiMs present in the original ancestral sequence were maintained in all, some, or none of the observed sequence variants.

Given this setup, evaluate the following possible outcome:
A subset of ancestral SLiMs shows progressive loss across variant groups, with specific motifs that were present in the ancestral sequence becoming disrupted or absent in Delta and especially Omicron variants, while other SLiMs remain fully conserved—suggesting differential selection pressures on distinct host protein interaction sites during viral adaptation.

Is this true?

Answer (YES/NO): NO